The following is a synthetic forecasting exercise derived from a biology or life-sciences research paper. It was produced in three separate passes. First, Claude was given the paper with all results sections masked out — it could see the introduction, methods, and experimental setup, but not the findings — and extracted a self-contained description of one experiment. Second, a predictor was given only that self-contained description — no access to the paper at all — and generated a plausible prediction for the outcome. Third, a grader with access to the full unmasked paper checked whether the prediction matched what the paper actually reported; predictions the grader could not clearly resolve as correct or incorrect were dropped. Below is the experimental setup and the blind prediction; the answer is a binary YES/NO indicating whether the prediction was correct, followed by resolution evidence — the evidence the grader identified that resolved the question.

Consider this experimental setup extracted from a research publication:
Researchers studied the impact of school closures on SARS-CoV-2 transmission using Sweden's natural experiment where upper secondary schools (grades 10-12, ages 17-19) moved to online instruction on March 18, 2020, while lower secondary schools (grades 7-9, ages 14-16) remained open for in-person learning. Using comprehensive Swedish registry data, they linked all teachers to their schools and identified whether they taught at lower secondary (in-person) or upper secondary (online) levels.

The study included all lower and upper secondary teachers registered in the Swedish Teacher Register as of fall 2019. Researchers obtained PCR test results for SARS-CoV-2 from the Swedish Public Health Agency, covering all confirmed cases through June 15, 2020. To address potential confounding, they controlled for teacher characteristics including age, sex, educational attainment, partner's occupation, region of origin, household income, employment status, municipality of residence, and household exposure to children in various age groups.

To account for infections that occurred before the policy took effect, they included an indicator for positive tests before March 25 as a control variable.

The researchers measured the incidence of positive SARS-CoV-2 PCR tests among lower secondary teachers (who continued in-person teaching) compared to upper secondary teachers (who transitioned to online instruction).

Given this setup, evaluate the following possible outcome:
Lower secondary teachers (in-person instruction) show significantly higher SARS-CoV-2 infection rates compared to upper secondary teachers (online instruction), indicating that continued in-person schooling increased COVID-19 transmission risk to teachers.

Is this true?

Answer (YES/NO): YES